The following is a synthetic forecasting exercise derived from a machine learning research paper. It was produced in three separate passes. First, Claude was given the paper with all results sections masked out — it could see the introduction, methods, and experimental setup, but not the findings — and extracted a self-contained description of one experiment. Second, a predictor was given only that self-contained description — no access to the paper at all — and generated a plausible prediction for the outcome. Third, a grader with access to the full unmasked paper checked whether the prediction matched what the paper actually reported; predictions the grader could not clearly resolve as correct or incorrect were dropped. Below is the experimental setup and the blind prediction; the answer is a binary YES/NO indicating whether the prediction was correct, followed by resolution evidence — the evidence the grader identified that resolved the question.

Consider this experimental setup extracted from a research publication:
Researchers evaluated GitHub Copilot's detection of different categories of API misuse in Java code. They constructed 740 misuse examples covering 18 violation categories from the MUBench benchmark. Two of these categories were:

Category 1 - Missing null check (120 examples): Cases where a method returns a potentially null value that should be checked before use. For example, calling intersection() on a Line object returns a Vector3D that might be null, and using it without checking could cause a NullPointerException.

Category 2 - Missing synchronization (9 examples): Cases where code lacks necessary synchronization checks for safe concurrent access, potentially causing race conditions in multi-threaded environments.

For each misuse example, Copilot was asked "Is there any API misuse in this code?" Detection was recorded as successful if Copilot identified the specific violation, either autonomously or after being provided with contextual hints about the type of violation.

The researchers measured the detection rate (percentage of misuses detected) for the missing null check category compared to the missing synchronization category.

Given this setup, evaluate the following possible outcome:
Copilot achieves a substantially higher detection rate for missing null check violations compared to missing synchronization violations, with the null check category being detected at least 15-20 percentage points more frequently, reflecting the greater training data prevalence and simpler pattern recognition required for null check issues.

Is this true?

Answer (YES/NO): YES